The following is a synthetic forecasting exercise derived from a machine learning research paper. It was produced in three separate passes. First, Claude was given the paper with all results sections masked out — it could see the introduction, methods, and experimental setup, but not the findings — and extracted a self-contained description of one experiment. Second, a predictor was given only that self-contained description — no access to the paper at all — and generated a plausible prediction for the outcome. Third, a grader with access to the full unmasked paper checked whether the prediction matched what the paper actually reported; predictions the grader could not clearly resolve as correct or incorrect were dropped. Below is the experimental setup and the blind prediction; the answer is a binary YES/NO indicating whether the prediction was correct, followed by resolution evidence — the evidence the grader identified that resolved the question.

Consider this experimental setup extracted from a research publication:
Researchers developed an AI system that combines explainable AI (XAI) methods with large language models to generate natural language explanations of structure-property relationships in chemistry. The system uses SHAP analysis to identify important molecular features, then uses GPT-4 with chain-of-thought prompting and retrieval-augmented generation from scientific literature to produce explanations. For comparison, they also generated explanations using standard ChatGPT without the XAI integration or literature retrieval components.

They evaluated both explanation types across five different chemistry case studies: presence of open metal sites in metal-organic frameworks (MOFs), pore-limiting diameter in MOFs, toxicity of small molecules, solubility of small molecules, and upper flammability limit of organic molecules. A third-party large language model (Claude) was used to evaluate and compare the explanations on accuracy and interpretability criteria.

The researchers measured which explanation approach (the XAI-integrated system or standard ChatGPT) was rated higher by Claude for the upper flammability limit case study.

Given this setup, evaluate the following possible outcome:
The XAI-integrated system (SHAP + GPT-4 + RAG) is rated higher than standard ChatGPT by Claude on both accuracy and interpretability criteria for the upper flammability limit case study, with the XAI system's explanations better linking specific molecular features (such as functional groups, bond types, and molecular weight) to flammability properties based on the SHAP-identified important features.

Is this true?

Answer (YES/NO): NO